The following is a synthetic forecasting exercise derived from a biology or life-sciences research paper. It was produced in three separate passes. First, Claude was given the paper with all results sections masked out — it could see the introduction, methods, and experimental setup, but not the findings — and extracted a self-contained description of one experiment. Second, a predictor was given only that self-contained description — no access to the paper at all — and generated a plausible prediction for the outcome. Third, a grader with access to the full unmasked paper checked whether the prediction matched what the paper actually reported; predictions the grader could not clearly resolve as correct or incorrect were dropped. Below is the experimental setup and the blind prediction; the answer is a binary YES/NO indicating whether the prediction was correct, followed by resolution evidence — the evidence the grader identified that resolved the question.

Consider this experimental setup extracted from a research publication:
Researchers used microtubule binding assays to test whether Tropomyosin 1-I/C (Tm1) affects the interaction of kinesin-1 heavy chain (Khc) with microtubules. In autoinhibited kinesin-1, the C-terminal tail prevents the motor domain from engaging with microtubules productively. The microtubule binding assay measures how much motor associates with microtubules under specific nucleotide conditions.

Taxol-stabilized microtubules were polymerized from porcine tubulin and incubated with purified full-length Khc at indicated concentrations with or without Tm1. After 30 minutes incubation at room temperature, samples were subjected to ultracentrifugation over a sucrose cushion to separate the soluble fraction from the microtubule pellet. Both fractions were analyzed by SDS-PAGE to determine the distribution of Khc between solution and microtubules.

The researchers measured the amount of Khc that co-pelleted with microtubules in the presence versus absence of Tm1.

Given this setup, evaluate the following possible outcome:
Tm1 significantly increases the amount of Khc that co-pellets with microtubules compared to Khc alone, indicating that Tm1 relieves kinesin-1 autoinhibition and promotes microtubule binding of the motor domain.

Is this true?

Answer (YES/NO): NO